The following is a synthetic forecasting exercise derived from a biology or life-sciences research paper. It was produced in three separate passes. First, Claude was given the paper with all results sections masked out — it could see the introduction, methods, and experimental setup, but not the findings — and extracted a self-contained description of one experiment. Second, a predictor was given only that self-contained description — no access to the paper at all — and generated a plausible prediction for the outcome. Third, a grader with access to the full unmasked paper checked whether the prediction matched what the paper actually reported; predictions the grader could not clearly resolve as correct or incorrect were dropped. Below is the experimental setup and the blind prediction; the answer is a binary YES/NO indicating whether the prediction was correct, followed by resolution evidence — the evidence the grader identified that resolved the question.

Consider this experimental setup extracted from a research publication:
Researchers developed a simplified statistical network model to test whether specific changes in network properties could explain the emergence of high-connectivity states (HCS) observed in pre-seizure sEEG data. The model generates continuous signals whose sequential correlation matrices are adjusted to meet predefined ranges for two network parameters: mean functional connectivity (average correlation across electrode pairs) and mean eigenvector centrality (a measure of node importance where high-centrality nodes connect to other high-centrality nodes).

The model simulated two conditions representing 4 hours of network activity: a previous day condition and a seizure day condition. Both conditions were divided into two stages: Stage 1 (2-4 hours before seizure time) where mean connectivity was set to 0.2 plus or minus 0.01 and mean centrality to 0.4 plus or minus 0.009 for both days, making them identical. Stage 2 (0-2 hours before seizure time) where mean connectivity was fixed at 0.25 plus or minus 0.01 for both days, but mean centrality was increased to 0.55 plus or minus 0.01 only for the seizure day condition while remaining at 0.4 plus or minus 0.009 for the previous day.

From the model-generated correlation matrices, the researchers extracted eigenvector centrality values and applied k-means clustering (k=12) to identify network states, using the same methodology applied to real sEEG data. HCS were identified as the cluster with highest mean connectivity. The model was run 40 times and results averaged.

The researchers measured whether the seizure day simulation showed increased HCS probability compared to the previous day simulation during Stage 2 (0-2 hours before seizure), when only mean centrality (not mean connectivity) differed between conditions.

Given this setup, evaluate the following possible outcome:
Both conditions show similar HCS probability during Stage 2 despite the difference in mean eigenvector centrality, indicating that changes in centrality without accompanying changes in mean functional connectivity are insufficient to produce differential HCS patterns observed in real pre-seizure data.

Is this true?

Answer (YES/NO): NO